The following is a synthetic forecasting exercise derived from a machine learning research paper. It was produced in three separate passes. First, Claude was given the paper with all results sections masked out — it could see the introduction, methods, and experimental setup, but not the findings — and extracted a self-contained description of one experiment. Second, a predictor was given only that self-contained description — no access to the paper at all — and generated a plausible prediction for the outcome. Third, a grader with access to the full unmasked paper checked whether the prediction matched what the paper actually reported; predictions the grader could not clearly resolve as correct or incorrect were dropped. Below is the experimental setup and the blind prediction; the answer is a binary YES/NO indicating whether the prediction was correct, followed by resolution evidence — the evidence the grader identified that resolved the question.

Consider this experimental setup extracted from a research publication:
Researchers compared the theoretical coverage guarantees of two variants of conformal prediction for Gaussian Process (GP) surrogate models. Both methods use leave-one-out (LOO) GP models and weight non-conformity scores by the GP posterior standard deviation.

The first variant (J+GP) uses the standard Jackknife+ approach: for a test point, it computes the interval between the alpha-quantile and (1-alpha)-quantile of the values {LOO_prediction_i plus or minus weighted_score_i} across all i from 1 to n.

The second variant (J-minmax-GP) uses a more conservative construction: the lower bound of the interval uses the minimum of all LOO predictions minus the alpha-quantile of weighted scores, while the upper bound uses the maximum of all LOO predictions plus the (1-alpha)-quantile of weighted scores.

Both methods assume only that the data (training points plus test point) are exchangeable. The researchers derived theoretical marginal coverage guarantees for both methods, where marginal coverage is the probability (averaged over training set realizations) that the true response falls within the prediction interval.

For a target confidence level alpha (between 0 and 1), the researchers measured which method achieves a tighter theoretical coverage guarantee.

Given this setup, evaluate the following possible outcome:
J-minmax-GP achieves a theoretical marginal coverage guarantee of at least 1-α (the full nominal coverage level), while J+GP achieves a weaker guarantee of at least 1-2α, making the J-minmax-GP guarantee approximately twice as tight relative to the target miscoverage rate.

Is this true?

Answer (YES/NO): YES